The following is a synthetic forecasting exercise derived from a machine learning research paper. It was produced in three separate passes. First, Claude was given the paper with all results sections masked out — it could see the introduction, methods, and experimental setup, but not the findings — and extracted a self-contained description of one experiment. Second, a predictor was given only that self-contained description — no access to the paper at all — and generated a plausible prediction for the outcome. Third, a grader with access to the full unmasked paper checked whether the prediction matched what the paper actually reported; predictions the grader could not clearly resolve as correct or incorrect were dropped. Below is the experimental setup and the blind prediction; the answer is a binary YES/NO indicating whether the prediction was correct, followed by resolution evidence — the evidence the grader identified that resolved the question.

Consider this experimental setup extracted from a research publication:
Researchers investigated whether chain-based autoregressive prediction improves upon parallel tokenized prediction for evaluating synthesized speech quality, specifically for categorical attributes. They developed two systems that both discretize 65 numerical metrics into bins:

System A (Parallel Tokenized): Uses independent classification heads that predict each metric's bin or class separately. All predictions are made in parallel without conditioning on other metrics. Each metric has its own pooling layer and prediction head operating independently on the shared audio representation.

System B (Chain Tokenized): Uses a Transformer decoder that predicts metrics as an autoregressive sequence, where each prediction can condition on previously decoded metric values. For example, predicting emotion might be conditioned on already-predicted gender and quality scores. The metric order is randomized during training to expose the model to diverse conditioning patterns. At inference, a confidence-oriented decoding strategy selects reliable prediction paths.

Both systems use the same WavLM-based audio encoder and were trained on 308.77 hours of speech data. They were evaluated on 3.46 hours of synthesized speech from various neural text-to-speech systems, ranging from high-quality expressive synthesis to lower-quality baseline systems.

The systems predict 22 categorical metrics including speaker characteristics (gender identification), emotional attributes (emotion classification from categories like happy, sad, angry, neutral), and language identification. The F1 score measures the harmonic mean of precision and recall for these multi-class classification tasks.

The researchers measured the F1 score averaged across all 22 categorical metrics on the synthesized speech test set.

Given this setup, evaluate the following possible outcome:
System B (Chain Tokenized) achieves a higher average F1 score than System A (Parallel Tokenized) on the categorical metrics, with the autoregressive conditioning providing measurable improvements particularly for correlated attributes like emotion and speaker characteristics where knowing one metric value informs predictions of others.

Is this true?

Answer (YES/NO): YES